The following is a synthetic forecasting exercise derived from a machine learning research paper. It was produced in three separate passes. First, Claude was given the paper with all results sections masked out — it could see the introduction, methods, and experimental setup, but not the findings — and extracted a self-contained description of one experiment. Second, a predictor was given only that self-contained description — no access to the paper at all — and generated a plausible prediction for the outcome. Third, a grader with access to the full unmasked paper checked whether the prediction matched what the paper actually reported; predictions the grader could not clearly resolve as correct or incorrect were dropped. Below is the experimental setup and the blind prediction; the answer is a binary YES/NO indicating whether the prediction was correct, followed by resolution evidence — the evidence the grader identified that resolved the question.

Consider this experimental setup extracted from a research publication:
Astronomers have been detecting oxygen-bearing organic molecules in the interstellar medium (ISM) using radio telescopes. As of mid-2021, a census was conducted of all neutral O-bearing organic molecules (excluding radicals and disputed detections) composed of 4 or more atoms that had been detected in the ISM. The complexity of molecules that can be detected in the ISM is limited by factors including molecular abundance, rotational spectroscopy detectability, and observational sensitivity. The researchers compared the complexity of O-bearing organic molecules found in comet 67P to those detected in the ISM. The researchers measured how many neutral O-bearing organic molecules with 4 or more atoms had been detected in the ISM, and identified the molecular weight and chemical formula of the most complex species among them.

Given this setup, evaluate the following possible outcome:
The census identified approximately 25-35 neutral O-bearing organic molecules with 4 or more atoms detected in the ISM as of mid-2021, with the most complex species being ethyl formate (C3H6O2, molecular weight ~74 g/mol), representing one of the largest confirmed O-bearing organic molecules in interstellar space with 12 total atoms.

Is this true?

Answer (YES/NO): NO